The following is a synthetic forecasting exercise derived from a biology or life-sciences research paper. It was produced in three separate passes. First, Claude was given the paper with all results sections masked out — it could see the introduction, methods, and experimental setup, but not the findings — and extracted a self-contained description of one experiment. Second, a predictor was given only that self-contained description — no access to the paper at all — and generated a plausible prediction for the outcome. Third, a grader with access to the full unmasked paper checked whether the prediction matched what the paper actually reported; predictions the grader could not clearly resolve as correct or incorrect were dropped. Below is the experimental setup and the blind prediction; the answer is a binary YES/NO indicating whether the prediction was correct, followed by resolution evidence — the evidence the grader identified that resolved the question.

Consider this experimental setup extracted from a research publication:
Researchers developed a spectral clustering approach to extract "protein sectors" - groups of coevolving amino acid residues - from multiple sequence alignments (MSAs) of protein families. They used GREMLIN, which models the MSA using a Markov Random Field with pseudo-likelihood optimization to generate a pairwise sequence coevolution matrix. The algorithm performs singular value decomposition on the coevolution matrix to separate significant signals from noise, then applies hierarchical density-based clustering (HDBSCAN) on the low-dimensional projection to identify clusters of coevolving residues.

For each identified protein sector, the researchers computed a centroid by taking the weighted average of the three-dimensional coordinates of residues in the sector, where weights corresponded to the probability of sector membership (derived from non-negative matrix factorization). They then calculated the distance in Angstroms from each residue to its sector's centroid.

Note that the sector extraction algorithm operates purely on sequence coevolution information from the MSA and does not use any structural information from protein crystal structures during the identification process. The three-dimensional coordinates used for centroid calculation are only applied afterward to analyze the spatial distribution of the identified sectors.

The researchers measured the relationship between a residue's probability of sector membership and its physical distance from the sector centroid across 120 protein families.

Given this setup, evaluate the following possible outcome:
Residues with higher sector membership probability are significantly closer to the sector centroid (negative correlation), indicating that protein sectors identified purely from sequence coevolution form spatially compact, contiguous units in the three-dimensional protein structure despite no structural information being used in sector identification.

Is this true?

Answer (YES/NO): YES